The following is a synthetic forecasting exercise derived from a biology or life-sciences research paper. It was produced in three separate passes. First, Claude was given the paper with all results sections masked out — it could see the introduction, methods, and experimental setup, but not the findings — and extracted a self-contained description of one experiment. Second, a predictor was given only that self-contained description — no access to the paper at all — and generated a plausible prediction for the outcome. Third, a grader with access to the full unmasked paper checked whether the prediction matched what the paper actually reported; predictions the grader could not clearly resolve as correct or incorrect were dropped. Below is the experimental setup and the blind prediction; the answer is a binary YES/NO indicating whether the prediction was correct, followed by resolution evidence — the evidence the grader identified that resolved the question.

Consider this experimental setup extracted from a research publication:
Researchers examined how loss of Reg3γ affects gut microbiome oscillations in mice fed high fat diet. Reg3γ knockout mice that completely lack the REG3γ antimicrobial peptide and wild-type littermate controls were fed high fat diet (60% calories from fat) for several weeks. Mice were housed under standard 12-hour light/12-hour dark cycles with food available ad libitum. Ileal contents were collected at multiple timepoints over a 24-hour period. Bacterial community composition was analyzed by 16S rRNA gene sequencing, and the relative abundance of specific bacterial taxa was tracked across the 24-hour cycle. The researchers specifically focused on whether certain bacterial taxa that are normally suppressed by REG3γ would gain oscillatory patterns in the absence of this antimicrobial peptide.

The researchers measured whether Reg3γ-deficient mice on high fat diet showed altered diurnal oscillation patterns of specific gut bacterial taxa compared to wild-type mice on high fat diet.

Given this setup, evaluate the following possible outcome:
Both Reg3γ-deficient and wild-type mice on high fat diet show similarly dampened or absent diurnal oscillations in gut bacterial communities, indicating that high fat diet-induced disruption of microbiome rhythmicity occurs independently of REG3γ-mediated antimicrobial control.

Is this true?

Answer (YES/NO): NO